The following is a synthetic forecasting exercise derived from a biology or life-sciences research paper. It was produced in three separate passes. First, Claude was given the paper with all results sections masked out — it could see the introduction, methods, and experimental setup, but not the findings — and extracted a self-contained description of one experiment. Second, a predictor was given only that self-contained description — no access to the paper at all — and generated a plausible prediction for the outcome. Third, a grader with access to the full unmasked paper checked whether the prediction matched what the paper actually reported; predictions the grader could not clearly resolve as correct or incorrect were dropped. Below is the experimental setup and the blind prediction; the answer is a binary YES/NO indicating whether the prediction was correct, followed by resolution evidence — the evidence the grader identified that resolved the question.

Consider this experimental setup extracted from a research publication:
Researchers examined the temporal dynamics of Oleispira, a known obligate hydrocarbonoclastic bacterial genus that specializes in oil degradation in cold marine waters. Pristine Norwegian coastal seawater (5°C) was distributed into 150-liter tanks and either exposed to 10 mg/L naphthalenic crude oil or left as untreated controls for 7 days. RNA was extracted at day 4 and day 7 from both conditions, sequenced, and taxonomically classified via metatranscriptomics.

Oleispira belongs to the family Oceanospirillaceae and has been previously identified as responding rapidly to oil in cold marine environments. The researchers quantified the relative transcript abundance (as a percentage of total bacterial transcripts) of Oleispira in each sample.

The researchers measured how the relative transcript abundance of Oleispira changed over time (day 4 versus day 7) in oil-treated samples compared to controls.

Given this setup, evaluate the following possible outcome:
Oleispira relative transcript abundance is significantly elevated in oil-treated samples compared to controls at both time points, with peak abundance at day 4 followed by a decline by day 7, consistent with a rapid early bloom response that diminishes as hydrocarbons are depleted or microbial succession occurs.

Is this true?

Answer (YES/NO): NO